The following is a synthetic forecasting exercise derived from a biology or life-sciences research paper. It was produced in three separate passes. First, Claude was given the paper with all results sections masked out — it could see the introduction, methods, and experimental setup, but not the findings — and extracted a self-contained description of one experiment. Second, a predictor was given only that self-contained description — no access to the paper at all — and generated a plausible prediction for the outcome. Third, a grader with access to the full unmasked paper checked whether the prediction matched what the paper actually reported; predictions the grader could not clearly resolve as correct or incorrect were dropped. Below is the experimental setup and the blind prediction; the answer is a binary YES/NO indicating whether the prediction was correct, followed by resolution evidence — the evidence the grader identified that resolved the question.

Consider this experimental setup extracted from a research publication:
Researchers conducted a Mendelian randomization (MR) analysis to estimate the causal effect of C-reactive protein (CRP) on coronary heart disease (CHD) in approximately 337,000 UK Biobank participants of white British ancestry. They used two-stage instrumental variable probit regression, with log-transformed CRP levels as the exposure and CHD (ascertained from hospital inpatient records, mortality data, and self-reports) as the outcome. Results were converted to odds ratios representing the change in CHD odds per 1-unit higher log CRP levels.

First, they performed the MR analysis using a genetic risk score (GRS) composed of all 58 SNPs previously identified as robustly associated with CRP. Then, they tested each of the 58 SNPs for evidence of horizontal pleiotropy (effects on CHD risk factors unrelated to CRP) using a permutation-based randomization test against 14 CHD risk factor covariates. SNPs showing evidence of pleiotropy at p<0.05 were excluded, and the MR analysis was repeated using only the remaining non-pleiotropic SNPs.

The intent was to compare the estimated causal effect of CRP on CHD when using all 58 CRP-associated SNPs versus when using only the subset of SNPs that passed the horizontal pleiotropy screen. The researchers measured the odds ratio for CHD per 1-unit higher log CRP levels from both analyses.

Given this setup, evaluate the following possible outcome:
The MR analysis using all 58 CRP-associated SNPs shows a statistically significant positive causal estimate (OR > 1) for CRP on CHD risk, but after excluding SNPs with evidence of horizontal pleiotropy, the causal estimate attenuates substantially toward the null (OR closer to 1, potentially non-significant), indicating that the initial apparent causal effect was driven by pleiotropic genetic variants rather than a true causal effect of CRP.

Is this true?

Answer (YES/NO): NO